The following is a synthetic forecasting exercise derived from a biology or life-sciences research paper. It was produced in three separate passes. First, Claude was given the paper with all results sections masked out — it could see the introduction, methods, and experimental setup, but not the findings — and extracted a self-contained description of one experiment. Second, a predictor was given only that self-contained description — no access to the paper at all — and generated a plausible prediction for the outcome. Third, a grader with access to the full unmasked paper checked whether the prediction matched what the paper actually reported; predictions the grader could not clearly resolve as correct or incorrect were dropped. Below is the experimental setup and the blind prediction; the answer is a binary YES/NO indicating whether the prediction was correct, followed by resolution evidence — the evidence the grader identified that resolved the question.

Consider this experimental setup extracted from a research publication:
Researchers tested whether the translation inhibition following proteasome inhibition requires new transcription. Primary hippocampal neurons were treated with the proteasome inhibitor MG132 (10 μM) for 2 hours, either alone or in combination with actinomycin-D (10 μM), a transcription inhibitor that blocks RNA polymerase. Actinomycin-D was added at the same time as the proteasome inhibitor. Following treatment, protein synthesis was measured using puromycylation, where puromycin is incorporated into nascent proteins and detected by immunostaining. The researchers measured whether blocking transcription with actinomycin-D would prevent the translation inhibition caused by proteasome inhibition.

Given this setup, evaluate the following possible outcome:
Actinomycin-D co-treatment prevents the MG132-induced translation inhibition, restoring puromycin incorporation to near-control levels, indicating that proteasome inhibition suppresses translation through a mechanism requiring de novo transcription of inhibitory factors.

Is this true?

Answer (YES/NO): NO